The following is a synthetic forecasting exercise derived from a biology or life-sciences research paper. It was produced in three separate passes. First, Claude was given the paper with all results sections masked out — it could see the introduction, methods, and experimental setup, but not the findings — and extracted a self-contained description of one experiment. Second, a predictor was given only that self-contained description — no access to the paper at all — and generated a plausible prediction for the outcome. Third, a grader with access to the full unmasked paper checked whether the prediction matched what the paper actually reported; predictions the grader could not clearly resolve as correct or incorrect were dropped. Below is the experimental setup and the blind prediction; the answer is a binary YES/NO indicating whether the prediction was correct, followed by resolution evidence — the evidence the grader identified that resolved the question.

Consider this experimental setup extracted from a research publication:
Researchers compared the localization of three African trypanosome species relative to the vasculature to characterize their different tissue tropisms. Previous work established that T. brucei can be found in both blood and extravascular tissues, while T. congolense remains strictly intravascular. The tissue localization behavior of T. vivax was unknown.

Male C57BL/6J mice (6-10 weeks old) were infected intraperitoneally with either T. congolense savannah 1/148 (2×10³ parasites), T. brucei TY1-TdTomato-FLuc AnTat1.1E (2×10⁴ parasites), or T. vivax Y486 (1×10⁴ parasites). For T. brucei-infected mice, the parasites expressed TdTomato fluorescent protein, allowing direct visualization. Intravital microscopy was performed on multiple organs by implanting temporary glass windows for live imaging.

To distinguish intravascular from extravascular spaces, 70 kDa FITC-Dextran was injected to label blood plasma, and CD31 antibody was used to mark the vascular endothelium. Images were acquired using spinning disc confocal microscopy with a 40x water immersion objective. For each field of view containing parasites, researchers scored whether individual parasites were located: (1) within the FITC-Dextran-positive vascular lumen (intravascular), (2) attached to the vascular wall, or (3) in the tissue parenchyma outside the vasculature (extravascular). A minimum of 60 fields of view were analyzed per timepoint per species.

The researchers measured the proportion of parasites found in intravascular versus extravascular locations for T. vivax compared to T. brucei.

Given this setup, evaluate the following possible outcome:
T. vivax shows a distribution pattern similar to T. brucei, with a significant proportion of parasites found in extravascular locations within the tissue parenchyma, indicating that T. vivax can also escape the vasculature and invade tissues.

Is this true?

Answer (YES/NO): NO